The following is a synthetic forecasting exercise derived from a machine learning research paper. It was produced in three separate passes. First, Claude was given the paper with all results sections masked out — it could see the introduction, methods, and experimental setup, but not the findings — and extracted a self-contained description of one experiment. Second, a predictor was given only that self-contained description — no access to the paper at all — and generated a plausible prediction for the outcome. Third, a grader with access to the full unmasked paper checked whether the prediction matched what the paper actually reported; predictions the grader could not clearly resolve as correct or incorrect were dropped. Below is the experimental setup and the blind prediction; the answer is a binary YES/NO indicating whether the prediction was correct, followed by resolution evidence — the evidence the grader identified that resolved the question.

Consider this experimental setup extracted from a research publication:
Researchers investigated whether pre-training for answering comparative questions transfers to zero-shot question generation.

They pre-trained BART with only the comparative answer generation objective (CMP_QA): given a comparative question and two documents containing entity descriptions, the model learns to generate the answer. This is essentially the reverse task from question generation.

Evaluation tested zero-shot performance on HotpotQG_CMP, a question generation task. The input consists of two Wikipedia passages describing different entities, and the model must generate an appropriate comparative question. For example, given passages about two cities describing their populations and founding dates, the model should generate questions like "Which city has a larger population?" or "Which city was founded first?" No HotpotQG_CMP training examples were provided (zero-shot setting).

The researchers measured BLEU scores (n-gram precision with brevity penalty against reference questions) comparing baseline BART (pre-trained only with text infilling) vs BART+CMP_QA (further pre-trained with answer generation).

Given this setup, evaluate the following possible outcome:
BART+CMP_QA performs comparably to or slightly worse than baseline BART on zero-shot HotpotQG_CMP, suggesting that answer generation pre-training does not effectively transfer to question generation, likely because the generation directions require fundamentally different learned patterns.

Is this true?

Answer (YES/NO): YES